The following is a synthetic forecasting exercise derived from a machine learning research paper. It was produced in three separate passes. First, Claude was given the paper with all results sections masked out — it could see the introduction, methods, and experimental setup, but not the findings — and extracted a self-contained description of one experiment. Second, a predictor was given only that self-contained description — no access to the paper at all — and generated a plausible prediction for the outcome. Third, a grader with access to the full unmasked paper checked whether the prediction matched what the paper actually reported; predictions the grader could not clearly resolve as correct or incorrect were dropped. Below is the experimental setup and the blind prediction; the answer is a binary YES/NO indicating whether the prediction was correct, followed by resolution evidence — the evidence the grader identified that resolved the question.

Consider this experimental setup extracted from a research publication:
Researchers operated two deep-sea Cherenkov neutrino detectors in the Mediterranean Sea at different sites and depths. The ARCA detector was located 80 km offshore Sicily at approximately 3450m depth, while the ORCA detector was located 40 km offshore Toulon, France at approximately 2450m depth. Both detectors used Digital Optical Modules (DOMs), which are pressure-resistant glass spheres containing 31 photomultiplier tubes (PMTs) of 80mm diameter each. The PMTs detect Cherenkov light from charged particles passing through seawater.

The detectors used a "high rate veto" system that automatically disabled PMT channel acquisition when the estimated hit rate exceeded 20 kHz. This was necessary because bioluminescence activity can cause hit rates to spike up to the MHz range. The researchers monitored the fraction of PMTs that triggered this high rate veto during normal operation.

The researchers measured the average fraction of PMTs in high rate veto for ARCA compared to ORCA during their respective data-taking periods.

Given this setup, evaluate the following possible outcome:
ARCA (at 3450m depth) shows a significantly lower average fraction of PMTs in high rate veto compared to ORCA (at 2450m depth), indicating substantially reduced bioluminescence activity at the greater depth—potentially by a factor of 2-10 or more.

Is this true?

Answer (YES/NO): YES